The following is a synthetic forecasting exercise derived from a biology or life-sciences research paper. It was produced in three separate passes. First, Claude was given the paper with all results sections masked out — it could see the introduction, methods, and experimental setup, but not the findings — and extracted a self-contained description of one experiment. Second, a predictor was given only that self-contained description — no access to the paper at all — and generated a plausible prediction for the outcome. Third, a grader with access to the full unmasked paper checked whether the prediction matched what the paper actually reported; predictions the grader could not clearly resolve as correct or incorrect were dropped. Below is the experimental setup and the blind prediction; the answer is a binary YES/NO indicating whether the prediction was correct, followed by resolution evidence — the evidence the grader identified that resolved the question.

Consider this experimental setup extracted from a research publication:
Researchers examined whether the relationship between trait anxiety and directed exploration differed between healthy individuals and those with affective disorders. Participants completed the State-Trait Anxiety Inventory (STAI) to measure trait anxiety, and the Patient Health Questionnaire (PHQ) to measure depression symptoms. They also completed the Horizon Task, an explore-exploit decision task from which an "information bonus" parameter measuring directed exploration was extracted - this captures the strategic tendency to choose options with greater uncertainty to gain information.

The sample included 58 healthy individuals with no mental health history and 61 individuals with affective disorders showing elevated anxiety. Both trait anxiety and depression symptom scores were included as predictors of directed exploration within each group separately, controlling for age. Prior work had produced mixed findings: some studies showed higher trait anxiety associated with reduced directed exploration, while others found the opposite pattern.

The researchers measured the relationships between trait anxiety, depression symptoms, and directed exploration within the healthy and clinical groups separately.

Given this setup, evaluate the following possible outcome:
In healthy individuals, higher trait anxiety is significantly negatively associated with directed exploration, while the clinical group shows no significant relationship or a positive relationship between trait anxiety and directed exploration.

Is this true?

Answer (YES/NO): NO